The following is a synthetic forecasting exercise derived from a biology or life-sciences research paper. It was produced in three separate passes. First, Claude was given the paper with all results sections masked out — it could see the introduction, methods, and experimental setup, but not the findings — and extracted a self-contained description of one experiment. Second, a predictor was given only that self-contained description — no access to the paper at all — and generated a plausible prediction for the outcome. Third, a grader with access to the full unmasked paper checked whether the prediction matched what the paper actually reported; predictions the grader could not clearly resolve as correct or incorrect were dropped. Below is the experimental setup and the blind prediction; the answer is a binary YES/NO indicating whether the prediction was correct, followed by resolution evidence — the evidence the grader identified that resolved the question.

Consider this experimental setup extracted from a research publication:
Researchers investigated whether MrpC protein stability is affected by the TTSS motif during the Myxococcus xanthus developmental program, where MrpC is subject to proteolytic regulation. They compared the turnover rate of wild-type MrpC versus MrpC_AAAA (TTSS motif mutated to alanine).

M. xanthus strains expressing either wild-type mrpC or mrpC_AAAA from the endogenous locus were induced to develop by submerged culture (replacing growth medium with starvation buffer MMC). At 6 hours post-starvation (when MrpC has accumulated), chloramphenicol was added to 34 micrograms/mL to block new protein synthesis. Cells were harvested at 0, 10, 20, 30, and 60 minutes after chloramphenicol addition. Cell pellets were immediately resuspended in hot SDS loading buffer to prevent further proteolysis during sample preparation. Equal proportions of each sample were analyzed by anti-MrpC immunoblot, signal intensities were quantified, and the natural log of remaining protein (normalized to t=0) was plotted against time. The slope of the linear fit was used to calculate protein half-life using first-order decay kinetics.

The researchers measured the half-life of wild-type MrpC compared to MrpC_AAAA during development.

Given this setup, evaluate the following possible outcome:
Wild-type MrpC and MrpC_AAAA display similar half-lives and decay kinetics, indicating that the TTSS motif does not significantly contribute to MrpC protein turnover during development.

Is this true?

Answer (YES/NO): NO